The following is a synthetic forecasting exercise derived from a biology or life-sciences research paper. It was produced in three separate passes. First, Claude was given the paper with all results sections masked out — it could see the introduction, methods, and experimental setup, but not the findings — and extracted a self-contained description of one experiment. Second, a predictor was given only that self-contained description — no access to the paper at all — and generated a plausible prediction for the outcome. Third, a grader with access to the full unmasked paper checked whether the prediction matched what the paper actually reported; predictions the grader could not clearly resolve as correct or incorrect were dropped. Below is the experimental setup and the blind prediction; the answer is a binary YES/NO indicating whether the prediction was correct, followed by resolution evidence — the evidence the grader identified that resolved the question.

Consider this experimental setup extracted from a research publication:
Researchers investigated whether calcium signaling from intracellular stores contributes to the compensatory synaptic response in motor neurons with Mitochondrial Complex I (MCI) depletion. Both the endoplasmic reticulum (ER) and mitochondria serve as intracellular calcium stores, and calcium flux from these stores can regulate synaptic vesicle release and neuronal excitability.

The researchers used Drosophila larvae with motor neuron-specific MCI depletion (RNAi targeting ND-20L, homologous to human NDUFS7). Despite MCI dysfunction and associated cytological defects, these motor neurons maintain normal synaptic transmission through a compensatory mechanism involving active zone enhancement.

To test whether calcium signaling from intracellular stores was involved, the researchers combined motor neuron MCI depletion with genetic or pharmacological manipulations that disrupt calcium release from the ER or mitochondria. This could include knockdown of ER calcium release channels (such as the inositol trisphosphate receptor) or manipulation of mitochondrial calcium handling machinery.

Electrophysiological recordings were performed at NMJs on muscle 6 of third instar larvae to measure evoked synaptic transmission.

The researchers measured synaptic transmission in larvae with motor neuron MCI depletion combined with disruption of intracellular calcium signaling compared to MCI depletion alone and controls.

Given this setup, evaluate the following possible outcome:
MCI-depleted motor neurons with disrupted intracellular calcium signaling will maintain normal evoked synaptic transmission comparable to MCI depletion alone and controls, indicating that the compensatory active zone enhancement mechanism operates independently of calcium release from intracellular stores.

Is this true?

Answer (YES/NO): NO